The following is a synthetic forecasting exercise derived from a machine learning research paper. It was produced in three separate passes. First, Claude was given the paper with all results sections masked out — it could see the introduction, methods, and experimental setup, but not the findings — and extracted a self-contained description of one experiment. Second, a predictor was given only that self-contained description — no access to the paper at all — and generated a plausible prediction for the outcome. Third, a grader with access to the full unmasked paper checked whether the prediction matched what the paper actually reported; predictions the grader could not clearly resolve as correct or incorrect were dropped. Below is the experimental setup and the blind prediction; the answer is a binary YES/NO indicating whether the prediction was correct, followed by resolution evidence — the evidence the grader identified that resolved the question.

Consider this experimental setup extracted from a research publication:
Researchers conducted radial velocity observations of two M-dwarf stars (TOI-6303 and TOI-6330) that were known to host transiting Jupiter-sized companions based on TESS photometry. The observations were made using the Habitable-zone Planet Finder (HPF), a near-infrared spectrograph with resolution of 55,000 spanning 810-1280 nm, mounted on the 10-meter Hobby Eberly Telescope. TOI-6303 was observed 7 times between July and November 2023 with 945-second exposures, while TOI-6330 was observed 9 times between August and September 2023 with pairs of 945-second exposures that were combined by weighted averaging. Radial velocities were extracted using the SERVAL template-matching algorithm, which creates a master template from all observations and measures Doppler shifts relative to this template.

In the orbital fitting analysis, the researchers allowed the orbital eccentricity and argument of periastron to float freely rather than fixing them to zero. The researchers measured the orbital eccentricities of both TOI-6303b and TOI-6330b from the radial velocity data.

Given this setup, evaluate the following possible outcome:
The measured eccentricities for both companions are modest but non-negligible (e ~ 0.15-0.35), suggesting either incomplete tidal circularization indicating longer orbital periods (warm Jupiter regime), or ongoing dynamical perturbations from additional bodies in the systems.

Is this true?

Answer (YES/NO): NO